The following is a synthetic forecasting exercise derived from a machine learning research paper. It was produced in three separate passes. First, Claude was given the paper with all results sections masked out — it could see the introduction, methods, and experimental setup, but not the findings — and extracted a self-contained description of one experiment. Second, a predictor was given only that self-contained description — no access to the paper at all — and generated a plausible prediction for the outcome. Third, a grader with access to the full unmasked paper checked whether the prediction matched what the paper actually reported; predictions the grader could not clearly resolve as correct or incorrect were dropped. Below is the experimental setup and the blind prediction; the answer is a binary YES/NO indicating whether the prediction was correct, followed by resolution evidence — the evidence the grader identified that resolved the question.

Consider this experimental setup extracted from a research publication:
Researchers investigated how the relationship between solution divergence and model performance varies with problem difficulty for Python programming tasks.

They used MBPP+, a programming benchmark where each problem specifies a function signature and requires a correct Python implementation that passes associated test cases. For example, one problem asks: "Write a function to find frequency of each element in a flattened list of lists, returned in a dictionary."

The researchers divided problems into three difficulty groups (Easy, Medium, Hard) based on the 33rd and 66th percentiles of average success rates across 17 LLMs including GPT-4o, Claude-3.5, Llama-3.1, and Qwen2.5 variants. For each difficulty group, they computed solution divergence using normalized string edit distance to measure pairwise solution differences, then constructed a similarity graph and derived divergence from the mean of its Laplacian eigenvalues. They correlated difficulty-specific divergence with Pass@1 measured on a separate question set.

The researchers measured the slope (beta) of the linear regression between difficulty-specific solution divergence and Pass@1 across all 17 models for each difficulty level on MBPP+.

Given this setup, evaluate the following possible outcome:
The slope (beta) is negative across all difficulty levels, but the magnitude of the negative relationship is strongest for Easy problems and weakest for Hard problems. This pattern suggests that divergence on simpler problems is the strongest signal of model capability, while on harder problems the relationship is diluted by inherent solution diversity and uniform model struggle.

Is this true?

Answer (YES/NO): NO